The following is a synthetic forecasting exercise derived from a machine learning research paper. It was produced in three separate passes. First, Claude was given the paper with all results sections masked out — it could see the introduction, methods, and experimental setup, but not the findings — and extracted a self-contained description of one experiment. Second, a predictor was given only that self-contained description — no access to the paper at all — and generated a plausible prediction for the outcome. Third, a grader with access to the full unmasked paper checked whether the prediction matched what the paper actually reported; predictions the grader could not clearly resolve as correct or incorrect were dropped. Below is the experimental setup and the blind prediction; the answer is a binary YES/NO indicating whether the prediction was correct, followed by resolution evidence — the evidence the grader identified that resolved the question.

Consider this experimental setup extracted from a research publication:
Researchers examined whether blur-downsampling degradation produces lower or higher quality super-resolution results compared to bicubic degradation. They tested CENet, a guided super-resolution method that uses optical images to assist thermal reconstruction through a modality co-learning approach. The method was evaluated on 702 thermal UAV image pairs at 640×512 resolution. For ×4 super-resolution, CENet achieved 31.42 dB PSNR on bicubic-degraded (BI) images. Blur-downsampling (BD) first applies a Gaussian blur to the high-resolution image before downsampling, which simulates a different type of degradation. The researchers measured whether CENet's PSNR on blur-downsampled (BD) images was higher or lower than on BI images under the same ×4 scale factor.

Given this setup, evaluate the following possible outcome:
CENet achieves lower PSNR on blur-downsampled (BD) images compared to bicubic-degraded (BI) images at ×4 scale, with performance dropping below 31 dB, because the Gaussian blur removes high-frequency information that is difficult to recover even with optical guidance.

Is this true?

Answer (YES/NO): NO